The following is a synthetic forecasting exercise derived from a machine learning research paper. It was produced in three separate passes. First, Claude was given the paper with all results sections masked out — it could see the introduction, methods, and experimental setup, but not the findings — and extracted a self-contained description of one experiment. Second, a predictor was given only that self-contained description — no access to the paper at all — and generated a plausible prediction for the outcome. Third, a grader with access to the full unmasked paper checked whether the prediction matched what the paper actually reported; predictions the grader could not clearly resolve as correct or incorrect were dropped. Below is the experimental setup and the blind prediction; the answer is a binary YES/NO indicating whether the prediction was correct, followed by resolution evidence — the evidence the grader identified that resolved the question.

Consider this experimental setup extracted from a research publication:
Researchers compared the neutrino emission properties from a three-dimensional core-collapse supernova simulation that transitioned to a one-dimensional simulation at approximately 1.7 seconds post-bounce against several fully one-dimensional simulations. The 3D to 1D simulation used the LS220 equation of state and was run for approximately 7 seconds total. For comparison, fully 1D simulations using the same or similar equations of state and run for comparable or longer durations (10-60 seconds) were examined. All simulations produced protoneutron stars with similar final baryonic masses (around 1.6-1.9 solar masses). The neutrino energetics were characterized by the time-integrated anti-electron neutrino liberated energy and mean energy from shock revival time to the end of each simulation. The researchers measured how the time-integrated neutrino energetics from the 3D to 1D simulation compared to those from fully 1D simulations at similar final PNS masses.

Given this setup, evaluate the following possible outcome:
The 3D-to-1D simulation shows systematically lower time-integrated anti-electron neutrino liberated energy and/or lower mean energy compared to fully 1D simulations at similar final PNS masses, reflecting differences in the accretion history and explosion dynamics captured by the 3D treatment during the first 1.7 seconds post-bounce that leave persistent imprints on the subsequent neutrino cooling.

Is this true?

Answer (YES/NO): NO